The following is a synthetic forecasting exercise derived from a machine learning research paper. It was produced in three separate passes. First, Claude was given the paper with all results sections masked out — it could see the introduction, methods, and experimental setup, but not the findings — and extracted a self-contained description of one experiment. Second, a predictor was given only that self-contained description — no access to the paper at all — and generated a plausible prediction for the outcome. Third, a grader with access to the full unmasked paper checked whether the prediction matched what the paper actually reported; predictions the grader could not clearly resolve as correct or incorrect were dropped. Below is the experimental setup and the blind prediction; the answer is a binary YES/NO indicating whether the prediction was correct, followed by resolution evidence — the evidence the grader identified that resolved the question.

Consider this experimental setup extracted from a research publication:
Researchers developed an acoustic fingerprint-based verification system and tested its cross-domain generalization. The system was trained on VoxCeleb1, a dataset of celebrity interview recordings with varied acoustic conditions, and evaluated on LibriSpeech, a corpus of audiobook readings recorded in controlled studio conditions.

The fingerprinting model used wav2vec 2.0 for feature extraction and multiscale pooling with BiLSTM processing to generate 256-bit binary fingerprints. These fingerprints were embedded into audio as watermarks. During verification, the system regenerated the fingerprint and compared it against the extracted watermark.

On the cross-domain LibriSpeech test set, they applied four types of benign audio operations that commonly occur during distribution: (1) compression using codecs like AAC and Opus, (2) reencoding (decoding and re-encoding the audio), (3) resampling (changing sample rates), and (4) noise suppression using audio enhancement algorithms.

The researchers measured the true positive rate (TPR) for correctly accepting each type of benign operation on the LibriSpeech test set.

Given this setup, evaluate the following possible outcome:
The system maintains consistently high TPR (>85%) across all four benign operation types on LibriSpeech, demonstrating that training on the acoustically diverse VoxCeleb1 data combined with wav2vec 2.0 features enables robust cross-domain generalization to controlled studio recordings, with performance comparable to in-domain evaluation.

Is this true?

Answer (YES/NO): YES